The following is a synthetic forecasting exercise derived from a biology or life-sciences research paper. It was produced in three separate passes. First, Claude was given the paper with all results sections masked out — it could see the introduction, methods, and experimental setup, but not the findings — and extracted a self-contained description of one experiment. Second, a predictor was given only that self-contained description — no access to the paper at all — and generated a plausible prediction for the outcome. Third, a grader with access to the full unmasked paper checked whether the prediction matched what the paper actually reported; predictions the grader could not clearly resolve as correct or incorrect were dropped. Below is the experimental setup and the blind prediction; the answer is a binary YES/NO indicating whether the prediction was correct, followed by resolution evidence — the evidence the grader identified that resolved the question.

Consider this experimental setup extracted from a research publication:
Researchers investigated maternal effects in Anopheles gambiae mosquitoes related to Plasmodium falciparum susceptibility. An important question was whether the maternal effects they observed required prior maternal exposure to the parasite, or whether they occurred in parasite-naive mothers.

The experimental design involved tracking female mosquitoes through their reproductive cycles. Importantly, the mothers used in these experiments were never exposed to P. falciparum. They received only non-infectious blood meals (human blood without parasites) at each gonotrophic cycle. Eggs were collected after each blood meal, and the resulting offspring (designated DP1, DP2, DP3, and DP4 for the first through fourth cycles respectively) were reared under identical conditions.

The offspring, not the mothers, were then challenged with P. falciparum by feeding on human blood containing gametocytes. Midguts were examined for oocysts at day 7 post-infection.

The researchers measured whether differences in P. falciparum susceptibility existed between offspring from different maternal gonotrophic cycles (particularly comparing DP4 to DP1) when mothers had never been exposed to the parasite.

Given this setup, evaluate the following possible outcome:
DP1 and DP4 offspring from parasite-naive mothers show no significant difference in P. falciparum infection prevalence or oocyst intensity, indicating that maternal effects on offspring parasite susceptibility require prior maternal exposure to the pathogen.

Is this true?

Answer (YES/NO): NO